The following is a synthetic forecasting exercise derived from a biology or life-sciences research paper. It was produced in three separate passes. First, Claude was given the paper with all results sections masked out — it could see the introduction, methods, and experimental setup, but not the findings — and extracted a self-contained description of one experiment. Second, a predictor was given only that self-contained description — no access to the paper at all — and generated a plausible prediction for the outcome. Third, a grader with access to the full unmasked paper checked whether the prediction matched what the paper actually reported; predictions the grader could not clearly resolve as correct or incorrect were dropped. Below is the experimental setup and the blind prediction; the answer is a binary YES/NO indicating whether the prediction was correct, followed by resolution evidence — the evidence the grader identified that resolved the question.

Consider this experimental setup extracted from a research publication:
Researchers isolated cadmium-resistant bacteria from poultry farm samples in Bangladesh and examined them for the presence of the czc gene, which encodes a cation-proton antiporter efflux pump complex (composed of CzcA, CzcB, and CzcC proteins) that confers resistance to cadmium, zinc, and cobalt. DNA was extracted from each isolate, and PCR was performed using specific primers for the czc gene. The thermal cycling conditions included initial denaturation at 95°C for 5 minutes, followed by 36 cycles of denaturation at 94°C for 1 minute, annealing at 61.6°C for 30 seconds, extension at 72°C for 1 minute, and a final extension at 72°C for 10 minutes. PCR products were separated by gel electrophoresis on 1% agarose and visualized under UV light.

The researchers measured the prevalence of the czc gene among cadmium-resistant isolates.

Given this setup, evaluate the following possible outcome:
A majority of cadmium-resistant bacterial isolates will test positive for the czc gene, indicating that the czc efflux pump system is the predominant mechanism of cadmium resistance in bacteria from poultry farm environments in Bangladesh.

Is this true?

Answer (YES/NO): NO